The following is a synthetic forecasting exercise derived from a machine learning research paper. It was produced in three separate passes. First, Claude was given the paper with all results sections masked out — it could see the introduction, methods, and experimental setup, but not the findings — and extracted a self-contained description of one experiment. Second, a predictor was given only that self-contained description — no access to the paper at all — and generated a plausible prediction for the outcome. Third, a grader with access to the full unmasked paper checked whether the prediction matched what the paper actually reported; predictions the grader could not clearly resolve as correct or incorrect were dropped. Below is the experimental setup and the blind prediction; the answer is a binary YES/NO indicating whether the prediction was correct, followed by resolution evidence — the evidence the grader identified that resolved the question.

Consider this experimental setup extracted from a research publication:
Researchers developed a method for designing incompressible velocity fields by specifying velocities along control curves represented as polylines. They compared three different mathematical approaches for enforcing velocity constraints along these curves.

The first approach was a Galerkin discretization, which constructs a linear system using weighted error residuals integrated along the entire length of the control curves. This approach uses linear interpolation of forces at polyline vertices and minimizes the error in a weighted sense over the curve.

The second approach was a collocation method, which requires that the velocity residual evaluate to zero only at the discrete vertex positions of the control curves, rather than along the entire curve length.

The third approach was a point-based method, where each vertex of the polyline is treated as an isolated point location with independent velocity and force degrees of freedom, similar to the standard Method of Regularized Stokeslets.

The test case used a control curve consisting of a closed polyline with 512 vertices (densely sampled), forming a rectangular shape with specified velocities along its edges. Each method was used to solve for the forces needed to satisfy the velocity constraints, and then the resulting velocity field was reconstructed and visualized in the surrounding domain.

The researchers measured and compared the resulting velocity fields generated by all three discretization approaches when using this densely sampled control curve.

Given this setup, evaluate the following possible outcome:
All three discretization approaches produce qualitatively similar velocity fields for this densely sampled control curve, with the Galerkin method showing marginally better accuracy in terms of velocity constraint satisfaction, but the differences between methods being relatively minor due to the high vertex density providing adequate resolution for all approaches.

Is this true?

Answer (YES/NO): NO